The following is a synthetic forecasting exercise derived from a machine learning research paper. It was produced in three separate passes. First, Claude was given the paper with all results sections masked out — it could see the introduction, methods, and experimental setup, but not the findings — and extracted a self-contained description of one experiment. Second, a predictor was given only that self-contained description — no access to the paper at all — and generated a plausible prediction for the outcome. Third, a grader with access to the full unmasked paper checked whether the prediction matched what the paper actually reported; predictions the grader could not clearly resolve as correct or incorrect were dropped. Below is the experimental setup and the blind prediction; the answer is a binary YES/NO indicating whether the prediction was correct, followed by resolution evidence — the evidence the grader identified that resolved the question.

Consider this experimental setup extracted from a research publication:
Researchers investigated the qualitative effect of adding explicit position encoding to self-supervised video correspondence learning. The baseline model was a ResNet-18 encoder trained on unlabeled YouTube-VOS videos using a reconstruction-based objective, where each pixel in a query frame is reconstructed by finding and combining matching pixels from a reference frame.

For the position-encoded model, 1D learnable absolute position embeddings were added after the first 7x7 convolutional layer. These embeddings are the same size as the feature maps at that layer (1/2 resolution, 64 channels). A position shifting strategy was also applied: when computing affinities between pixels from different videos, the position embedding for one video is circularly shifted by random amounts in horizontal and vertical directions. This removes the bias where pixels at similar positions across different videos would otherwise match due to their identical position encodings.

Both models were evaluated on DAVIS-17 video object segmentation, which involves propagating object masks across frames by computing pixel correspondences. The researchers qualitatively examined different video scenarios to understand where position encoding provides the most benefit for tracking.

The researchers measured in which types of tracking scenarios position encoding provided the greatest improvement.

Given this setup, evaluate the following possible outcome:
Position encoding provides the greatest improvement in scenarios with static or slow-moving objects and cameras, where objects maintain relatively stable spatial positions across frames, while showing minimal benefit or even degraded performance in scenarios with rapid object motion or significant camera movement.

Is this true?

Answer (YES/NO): NO